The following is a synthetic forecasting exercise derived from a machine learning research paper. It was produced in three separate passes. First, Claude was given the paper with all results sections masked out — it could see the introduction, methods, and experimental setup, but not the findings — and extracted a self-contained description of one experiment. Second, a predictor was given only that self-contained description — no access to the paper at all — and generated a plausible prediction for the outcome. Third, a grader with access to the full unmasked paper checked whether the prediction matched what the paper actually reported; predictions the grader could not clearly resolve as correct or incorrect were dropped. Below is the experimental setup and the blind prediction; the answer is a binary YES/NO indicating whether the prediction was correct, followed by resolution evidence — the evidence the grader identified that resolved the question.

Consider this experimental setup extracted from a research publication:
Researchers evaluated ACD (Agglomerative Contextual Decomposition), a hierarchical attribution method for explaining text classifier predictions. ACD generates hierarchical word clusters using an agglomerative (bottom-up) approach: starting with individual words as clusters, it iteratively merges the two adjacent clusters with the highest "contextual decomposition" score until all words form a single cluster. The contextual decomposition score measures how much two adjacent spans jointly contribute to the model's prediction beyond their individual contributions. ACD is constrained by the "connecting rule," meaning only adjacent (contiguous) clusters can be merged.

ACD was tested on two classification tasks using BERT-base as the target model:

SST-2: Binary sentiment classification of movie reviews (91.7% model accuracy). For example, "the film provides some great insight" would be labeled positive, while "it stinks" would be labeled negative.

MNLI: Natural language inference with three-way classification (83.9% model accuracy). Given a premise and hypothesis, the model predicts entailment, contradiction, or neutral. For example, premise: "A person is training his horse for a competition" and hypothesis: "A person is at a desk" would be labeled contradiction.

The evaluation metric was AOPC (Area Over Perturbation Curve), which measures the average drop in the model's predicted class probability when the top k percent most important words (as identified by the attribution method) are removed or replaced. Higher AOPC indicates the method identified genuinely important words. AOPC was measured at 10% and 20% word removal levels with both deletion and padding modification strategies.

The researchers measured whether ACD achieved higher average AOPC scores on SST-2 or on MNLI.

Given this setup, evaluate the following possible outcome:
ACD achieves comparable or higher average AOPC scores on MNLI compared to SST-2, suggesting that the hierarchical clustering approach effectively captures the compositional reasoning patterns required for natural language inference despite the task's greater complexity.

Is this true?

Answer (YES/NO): YES